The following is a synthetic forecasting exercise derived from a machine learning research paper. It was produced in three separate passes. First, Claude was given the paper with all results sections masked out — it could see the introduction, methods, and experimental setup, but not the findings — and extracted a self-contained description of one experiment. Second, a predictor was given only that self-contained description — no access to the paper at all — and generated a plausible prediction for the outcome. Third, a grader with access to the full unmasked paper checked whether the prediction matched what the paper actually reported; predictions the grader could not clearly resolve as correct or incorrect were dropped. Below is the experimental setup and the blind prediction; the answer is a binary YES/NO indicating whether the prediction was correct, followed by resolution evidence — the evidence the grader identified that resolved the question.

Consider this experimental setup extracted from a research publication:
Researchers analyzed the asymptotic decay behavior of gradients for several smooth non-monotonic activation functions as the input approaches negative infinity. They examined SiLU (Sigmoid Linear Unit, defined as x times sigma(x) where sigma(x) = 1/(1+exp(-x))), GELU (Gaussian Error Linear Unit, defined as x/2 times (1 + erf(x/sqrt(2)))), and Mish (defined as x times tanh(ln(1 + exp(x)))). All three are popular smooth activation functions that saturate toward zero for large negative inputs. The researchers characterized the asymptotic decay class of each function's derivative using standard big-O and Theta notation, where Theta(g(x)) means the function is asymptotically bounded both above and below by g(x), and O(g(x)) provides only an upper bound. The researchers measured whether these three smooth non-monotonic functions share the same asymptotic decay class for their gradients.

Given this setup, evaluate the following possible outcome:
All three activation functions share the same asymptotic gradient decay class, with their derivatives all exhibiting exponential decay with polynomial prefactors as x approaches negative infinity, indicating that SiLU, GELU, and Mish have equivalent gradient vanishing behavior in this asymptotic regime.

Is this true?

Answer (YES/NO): NO